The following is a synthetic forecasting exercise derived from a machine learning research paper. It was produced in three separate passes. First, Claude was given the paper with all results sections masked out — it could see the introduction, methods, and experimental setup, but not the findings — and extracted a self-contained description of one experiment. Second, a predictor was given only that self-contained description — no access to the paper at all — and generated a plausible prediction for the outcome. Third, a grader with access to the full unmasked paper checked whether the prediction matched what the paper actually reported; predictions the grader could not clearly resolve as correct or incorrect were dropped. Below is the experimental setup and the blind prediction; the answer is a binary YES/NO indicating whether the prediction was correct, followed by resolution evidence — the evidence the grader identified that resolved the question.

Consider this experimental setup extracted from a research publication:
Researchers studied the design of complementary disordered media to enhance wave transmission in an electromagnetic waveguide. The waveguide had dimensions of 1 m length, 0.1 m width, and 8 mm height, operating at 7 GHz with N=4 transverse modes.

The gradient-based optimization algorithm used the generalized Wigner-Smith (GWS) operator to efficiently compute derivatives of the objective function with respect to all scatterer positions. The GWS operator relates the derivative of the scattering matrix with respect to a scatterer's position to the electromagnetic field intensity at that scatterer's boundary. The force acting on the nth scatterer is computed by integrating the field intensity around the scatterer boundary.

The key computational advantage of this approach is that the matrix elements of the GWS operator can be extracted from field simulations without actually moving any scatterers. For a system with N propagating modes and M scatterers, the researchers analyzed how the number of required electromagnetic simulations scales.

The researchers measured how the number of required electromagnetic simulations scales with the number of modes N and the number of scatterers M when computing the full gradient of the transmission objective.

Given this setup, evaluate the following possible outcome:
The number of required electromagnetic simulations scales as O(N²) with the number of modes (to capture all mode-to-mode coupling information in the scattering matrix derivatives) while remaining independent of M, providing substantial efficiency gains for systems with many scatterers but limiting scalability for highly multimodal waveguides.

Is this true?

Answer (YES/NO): NO